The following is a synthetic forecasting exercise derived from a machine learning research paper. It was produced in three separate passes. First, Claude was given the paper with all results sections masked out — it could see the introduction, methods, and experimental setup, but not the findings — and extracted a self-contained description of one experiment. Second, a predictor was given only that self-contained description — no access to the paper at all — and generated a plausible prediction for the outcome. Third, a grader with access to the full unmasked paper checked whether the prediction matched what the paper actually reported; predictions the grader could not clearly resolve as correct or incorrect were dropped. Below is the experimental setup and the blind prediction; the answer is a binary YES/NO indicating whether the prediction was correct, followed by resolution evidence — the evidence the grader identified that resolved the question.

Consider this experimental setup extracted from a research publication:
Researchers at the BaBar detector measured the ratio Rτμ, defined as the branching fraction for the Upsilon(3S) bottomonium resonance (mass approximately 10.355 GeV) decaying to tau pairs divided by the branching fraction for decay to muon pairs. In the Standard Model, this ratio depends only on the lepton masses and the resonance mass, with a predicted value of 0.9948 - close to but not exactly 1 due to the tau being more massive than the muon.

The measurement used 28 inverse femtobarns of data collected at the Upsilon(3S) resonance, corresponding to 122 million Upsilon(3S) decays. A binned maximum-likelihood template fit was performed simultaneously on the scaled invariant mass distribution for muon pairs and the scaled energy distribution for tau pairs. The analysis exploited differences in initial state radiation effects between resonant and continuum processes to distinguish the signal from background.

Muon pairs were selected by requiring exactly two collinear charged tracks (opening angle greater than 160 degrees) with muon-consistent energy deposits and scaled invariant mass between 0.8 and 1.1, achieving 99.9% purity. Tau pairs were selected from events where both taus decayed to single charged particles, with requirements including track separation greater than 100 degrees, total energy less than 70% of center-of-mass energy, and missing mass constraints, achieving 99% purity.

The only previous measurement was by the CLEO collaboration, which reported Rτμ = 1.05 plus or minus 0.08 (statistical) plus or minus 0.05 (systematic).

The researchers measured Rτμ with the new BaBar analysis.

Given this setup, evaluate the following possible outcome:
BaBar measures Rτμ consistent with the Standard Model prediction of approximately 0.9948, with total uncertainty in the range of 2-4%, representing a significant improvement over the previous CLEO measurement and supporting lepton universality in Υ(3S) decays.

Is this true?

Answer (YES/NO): NO